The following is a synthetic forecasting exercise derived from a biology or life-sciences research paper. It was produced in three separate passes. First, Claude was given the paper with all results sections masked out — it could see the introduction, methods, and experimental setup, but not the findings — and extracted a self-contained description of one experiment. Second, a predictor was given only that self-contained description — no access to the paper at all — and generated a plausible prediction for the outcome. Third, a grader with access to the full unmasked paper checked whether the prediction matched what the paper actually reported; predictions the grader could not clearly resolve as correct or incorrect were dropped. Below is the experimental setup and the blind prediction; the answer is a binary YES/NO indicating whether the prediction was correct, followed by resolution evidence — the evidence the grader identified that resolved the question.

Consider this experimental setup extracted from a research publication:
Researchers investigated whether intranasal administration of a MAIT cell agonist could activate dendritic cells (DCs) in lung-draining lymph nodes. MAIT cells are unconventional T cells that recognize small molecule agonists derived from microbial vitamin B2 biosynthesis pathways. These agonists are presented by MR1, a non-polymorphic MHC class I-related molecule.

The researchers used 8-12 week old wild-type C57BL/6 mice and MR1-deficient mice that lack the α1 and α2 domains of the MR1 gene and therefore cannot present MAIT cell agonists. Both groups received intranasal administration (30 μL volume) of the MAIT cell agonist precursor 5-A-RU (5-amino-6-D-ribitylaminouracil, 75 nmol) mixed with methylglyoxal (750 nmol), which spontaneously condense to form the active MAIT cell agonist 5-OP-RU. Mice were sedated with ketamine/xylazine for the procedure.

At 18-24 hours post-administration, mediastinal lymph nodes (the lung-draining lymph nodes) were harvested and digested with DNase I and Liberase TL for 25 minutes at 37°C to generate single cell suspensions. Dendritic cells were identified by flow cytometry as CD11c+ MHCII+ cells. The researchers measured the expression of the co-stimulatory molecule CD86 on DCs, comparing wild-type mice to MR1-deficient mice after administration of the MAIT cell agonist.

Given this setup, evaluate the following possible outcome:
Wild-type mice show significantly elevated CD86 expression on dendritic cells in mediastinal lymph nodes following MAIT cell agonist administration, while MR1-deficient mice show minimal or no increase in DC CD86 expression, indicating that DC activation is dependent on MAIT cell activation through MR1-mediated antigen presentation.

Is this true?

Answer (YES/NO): YES